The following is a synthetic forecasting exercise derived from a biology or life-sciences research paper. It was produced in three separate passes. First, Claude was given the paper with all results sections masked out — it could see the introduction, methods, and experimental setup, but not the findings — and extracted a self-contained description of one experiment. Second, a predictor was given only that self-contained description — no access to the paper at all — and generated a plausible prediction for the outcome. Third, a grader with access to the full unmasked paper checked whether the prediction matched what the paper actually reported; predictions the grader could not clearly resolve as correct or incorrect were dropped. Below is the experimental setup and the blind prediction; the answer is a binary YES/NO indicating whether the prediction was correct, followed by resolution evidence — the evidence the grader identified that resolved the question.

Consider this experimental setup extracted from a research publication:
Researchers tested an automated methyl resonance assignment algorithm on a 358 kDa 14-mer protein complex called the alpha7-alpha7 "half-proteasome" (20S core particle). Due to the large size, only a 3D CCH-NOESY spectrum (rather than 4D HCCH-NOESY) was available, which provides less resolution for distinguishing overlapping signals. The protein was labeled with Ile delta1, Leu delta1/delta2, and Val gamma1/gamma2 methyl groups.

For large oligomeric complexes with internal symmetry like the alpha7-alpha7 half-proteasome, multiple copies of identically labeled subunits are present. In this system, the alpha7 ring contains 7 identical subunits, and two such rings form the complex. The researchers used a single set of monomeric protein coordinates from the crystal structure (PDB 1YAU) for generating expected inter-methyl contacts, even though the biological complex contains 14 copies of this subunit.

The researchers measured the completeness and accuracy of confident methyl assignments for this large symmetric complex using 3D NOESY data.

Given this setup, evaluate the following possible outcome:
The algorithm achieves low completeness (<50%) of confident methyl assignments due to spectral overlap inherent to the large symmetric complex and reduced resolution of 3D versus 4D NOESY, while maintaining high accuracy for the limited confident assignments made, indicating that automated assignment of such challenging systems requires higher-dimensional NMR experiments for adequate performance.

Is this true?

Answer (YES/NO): NO